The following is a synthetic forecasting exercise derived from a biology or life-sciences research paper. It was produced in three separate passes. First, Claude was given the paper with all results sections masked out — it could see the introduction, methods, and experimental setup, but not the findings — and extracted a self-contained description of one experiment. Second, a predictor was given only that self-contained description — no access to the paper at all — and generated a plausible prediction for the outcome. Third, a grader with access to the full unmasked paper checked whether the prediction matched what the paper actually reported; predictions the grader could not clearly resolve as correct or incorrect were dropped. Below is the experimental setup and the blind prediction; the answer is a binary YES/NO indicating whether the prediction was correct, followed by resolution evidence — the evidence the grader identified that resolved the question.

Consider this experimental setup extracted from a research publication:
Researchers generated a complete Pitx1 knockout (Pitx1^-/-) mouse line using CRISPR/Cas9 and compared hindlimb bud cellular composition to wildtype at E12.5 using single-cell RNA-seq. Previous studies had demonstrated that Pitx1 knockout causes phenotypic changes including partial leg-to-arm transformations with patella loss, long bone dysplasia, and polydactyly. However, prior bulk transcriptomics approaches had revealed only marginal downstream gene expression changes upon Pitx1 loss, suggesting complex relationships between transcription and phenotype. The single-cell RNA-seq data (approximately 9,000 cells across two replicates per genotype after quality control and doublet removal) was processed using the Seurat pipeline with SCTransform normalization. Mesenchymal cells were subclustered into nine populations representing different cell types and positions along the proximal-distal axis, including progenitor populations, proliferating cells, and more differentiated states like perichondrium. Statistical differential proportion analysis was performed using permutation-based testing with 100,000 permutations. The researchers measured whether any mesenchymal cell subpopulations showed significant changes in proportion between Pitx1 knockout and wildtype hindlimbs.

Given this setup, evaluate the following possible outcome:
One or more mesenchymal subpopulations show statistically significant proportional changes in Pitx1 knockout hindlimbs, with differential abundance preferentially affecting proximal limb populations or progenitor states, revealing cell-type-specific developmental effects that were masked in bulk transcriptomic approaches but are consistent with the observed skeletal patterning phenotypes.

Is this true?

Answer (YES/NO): NO